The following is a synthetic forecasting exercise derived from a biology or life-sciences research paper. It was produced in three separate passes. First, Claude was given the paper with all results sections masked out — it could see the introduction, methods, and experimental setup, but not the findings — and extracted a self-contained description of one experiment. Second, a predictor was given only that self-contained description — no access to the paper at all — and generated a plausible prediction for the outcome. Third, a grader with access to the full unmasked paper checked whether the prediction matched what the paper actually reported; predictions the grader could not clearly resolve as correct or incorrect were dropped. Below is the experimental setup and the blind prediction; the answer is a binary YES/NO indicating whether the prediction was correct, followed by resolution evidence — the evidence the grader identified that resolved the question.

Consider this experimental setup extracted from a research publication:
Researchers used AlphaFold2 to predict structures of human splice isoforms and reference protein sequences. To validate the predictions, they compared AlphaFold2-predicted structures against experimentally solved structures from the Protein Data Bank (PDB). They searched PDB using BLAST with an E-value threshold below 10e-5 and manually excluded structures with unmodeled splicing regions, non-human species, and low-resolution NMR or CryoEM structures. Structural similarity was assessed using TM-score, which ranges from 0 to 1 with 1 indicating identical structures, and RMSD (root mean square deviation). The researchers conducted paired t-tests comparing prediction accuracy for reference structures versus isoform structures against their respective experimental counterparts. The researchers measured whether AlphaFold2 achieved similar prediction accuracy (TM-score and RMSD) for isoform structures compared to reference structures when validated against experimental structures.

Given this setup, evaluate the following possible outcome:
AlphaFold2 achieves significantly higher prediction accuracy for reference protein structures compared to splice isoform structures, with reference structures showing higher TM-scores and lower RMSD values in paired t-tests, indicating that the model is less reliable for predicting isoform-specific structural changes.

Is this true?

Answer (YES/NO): NO